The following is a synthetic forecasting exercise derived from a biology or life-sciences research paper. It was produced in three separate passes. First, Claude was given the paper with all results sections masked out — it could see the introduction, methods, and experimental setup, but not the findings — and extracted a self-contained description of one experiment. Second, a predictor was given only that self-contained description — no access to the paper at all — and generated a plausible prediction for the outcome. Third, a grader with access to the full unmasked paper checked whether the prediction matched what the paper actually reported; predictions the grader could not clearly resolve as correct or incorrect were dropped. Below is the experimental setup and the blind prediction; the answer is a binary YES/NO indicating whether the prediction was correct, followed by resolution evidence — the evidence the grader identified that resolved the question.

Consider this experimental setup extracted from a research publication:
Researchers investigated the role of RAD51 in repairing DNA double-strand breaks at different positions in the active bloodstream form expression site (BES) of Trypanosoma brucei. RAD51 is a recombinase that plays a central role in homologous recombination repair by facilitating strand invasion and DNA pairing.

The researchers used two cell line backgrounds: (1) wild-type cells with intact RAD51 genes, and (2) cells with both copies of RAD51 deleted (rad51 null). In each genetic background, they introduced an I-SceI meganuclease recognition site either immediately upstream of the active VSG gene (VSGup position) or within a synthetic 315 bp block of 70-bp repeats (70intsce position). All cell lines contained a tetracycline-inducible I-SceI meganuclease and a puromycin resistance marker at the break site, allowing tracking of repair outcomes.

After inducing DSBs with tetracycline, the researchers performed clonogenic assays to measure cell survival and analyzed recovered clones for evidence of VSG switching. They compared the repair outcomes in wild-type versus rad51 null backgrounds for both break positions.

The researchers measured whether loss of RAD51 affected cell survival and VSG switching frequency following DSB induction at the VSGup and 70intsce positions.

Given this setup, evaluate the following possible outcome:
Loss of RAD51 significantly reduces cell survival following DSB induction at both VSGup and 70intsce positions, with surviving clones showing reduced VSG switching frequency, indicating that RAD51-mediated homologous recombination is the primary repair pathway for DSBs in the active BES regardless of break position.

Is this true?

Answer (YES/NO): NO